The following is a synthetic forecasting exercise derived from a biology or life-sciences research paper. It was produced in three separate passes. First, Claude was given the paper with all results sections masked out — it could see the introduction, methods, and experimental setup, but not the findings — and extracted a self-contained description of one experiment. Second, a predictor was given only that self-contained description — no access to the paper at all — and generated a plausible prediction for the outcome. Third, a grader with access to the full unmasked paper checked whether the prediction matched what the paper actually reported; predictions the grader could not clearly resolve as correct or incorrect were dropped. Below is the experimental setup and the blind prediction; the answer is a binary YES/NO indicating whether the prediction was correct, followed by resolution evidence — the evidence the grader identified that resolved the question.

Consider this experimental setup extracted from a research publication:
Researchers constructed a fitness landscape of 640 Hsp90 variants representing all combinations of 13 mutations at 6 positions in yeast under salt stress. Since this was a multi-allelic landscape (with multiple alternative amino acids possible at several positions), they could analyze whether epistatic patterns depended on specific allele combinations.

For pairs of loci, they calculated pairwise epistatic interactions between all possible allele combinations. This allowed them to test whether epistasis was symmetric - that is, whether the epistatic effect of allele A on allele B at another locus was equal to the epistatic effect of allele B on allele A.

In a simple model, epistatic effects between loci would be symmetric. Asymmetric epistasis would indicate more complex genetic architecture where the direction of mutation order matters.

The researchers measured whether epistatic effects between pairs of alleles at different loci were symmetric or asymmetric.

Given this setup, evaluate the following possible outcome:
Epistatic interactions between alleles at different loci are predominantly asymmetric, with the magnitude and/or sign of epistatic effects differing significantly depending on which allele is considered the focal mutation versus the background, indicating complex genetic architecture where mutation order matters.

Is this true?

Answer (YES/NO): NO